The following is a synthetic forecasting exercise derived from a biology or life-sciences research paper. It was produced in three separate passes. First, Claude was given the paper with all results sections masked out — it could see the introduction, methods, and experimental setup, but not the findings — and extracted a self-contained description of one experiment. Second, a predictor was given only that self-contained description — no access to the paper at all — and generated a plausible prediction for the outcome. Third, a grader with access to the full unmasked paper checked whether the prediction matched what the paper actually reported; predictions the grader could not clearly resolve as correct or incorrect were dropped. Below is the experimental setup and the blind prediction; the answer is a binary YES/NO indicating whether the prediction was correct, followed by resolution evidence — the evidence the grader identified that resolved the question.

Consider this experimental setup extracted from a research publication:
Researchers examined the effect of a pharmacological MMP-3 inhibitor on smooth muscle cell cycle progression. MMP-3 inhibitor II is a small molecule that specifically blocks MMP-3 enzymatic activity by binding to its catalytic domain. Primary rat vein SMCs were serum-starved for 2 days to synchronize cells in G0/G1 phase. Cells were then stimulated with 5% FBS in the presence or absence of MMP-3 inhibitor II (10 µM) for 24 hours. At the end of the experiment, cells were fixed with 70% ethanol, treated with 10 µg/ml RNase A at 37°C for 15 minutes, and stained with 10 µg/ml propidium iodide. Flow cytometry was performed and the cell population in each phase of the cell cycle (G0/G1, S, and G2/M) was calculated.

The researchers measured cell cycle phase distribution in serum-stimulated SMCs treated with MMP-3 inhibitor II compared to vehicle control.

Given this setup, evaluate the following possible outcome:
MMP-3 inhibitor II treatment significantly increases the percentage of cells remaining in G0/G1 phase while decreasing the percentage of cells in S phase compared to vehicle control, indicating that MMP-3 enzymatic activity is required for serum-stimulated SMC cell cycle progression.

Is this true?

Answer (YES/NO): YES